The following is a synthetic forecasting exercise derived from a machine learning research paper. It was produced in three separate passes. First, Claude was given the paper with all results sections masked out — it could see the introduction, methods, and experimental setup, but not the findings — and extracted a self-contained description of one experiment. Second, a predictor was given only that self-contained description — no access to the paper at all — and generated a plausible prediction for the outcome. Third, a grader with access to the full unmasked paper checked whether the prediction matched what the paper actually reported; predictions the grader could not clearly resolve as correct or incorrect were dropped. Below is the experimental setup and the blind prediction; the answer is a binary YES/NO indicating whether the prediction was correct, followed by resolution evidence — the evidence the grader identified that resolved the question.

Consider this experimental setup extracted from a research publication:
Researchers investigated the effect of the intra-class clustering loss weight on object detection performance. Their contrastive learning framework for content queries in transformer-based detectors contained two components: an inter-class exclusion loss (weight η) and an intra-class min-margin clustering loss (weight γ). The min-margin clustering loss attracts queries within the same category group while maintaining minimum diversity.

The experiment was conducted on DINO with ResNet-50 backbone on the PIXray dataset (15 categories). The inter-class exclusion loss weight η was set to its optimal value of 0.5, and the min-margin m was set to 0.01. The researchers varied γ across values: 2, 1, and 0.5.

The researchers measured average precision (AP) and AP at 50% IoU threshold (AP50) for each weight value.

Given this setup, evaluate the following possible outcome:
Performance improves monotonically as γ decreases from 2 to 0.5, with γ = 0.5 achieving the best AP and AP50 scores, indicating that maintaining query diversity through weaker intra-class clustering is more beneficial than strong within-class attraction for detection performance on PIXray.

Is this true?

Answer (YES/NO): NO